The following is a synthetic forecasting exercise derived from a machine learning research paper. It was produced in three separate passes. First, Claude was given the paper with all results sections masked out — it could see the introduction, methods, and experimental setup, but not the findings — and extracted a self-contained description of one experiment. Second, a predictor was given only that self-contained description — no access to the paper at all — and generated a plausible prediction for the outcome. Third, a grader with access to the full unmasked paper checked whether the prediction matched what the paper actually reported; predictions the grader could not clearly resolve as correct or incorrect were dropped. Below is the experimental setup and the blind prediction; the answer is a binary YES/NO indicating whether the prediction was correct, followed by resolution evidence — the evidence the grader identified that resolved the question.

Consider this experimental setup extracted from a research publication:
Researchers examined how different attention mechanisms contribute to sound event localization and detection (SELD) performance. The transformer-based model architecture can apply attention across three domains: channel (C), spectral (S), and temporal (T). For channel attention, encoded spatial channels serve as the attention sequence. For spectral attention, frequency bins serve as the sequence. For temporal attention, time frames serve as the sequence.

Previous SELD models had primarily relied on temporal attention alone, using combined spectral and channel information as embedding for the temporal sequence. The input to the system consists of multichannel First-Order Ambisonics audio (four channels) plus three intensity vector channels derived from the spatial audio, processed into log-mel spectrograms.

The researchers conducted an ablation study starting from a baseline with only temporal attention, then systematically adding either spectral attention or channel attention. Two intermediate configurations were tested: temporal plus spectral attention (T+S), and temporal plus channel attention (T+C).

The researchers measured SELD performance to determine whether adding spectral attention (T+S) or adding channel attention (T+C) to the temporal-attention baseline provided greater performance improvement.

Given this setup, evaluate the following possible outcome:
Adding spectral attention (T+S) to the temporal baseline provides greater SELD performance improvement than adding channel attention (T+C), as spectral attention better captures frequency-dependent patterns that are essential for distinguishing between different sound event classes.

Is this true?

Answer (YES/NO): NO